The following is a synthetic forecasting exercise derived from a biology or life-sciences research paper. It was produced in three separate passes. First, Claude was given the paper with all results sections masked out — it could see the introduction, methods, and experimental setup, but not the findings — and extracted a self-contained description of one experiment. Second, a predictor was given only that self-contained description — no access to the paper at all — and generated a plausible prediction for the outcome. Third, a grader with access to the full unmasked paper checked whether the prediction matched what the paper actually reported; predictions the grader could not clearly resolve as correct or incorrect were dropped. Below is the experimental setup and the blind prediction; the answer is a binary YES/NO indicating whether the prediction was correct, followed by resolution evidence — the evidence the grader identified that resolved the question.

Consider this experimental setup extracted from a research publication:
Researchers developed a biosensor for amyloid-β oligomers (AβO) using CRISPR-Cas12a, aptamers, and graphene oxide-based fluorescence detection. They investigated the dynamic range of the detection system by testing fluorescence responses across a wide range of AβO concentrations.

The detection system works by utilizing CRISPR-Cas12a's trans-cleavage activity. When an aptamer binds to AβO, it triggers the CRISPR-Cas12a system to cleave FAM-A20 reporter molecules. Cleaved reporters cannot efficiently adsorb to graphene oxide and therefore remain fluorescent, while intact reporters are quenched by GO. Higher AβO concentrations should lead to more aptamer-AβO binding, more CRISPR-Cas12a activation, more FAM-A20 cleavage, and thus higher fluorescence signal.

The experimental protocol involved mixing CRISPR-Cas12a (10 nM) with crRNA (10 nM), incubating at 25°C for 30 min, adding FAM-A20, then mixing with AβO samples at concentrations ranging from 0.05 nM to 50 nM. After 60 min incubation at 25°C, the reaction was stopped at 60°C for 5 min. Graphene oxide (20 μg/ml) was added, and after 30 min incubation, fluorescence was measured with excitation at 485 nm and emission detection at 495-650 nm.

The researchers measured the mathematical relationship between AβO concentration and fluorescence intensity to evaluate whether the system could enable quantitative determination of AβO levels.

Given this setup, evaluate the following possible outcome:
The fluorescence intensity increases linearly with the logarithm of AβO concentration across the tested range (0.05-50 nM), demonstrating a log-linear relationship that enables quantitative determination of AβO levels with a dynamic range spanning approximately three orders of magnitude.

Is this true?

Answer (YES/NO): NO